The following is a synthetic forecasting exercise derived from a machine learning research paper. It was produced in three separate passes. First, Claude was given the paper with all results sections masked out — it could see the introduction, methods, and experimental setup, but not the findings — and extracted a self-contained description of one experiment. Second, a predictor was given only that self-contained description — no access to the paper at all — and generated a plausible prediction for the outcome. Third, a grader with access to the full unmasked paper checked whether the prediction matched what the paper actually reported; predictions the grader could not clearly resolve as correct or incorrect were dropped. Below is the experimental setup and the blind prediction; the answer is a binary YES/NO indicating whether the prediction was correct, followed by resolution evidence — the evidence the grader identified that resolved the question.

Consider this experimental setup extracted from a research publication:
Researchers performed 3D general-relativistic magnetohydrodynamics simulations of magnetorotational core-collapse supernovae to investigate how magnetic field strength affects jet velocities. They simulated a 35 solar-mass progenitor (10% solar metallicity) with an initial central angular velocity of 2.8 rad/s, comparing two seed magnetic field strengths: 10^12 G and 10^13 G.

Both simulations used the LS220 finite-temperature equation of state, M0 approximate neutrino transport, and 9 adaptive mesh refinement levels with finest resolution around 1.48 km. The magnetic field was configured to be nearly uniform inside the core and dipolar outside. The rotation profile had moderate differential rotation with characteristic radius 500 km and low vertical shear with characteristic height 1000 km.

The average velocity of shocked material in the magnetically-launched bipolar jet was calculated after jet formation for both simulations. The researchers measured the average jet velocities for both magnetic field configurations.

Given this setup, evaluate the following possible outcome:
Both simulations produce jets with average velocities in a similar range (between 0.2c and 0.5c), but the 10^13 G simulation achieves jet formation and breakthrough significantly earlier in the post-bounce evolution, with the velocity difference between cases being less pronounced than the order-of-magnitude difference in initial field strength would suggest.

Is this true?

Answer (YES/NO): NO